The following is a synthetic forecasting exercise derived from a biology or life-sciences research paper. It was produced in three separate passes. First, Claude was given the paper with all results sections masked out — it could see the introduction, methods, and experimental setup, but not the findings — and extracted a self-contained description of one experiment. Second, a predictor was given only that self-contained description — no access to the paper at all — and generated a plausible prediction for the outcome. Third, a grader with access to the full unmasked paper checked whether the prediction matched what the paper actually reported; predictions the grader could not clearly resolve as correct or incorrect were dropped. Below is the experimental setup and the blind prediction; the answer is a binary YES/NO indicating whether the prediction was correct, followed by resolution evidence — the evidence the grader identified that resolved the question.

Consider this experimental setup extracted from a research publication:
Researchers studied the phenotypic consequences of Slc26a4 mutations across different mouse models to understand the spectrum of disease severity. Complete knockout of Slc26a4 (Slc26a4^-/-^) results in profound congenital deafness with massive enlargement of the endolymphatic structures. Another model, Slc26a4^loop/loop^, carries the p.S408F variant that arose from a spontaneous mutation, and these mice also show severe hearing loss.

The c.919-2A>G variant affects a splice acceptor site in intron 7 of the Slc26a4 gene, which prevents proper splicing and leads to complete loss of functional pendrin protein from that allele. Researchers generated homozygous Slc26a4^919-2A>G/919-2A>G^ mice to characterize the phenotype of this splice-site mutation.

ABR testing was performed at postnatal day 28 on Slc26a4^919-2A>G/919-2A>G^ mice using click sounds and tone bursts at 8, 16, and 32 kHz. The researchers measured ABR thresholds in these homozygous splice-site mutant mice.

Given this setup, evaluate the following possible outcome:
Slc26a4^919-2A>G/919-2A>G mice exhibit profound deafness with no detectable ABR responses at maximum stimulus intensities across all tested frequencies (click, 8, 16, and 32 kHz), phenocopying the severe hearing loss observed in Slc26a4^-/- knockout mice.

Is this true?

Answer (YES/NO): YES